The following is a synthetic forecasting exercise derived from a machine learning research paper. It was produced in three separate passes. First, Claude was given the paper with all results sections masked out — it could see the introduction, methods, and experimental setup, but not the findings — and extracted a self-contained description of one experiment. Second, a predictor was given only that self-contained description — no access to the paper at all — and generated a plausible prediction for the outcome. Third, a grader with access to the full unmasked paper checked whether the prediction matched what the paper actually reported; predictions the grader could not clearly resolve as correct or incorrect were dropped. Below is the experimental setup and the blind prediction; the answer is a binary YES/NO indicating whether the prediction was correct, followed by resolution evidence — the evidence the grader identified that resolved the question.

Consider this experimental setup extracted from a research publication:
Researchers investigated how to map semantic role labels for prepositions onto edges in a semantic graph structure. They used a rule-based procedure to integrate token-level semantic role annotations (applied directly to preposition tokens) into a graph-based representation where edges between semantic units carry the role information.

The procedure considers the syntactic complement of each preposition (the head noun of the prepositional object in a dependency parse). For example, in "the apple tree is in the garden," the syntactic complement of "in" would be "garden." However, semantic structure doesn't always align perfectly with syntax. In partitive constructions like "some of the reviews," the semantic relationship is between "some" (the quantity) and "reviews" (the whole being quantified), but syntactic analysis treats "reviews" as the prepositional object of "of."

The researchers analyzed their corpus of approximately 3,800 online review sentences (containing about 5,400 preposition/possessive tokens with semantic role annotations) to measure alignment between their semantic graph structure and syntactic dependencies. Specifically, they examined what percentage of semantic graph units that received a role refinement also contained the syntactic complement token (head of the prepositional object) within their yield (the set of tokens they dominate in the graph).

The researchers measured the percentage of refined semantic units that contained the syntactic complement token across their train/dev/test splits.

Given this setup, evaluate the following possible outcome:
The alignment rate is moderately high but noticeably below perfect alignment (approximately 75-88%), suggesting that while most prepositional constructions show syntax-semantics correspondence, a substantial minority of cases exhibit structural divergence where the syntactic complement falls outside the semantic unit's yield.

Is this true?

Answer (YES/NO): NO